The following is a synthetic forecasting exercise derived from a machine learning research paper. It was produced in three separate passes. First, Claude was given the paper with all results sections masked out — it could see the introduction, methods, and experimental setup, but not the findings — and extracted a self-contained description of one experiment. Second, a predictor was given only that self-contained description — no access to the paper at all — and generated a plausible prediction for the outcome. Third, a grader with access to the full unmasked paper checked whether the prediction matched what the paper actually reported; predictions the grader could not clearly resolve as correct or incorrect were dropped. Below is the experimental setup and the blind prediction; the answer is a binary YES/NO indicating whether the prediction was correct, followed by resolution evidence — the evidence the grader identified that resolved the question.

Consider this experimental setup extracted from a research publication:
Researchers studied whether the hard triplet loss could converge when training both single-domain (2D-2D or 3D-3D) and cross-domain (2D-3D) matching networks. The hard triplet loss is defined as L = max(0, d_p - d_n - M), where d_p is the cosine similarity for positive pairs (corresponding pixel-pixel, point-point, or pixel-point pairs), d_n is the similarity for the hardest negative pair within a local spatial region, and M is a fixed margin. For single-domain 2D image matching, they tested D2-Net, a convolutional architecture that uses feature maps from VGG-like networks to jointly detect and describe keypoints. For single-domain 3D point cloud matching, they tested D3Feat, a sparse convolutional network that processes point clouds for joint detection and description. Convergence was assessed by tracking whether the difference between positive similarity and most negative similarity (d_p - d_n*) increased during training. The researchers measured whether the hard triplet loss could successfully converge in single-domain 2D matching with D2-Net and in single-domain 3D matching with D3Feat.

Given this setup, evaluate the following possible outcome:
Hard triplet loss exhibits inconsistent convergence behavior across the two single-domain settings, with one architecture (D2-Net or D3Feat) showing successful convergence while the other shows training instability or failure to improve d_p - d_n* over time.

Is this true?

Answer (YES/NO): YES